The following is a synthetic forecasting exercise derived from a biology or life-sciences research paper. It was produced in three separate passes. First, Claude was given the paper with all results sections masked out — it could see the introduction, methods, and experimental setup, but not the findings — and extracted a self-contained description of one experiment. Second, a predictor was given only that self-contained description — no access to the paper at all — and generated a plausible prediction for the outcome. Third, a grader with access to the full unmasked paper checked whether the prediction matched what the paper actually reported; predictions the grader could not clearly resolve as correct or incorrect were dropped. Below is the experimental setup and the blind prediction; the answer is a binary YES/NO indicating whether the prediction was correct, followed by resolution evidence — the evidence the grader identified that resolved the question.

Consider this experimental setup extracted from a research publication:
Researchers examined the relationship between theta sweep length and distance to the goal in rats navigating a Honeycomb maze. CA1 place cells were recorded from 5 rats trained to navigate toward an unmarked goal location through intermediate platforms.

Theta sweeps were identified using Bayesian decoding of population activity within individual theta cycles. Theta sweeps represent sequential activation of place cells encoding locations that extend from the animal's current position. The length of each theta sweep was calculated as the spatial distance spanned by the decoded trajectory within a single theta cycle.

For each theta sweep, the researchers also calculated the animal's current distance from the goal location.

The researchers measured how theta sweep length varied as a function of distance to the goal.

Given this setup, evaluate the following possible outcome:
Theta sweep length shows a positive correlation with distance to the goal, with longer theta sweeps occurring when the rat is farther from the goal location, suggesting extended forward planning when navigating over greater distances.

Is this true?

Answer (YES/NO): YES